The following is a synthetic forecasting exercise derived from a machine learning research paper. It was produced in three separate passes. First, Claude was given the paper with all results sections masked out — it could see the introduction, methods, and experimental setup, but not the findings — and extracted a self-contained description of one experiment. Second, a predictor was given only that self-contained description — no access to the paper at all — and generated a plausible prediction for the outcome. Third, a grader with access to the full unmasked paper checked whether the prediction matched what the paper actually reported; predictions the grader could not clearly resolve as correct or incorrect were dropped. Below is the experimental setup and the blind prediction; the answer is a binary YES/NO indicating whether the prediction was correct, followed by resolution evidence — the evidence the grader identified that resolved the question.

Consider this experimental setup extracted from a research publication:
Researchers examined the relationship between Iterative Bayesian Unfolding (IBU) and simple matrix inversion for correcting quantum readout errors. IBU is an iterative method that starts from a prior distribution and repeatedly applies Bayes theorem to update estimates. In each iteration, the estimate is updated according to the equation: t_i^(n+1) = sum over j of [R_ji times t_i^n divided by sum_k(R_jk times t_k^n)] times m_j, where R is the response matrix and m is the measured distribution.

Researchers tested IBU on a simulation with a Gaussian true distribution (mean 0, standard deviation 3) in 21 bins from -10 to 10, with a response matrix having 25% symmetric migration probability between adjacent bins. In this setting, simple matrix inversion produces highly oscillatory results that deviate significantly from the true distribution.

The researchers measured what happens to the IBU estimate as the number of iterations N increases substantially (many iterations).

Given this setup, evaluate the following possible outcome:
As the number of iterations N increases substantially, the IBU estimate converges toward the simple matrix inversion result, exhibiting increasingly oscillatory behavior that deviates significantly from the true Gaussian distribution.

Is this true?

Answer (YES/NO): YES